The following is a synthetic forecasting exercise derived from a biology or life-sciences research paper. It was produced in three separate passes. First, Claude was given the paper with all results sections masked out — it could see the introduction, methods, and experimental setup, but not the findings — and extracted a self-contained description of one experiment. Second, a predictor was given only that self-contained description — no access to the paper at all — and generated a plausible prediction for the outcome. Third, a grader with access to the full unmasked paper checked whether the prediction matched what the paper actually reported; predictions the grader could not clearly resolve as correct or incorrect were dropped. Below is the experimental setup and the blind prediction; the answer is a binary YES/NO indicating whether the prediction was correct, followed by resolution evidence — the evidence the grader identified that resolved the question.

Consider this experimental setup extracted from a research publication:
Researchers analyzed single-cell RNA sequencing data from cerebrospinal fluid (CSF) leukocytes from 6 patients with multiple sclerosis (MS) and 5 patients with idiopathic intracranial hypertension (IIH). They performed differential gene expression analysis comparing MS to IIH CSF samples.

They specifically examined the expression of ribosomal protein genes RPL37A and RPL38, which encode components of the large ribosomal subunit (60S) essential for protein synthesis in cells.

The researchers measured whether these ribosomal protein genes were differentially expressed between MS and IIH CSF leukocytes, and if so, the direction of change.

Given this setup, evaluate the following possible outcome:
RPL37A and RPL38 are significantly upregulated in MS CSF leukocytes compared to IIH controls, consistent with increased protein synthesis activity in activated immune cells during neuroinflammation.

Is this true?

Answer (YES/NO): NO